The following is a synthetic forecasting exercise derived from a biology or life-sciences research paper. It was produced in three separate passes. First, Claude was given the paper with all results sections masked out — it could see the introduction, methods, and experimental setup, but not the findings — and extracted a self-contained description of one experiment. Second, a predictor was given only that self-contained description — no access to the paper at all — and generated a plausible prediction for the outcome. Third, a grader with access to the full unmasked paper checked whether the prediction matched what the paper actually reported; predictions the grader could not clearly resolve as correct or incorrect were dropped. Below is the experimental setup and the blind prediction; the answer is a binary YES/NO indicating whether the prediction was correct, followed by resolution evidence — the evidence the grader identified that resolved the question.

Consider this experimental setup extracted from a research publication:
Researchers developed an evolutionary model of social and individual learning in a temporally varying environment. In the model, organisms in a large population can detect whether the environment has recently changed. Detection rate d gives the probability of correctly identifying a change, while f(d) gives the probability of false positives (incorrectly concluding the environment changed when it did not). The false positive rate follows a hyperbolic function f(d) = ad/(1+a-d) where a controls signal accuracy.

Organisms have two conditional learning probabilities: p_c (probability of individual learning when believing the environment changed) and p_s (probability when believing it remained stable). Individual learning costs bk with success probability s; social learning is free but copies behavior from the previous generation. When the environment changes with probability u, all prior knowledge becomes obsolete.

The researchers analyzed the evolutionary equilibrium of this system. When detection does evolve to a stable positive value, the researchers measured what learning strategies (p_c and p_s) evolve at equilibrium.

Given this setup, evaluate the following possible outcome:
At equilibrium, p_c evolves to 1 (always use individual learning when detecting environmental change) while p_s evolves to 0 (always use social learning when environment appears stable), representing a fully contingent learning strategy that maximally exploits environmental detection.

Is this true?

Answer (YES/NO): YES